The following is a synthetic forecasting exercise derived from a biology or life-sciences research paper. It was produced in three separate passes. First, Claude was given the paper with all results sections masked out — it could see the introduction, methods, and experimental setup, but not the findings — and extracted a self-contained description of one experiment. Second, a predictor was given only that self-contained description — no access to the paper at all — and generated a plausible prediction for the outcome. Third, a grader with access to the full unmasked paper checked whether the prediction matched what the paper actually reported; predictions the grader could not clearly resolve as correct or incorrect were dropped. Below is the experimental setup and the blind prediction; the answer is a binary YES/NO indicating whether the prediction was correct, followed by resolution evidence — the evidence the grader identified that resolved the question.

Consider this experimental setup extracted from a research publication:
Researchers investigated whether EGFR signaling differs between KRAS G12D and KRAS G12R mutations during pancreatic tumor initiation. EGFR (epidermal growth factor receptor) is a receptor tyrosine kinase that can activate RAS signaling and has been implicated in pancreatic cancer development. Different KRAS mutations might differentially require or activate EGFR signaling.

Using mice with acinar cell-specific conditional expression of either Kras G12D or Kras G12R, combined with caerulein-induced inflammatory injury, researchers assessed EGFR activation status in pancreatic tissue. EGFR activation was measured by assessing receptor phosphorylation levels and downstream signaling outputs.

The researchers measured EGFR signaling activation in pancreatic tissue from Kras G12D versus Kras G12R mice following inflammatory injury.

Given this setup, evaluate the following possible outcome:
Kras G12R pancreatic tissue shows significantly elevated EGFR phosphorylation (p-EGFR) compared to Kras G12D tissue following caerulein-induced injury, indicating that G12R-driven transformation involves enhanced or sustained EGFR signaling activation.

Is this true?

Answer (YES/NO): NO